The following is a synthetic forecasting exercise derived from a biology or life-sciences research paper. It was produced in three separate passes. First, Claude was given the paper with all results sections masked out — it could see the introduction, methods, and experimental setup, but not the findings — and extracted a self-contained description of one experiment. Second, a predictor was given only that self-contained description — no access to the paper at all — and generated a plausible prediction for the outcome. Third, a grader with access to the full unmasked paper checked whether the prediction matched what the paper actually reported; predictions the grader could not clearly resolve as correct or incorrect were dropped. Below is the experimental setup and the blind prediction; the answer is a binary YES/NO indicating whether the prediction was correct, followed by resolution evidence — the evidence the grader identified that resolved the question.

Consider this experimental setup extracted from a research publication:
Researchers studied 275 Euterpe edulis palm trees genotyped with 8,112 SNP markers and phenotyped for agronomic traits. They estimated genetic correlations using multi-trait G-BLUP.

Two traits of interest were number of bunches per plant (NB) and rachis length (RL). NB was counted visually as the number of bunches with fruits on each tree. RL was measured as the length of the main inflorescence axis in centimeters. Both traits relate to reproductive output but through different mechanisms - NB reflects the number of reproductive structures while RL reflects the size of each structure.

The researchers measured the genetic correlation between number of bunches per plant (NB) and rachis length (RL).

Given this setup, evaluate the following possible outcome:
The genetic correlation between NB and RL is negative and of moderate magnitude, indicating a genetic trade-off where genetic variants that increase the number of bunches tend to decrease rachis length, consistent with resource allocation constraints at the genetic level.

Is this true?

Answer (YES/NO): NO